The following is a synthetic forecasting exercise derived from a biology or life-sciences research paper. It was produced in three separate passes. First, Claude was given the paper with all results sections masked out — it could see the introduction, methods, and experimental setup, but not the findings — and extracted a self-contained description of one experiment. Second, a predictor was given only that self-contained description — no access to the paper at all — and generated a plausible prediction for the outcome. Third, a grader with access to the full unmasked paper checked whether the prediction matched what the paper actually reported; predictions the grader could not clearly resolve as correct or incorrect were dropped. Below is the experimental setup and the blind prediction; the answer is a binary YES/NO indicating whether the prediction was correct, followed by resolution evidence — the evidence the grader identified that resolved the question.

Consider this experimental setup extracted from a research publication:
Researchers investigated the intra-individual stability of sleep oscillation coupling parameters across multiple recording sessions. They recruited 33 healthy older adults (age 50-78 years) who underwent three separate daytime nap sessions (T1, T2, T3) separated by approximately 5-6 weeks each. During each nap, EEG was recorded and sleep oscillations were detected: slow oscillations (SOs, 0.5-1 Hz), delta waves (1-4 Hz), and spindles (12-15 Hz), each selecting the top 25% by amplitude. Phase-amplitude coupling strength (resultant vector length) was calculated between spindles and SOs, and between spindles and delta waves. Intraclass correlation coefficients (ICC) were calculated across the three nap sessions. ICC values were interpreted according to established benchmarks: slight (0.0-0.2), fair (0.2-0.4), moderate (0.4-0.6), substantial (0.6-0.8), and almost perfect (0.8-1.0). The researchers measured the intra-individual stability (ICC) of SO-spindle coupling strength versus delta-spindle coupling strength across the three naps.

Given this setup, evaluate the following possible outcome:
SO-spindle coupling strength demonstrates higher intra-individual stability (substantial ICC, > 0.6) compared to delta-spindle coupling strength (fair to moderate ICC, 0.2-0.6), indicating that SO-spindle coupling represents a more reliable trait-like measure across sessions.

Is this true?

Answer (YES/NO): NO